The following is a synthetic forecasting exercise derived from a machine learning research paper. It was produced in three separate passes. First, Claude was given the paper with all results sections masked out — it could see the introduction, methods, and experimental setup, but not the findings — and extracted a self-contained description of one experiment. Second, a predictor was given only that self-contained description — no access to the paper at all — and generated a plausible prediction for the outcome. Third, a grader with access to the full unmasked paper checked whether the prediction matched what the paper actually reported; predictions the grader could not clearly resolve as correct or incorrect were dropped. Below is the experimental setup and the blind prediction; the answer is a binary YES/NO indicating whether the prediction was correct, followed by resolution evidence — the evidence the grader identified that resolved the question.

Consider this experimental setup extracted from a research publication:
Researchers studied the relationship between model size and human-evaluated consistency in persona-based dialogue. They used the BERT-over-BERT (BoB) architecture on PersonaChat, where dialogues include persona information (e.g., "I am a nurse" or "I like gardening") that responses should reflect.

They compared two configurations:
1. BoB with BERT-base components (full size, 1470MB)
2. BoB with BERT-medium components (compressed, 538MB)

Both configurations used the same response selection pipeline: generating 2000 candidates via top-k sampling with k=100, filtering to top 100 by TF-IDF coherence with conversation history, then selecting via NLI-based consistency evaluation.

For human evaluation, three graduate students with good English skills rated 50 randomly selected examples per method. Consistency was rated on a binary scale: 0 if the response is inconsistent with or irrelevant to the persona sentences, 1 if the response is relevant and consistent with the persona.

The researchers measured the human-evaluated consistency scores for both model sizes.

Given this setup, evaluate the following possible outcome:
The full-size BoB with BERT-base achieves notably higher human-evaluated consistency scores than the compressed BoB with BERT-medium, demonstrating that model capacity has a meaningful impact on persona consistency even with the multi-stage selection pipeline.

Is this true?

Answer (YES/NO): NO